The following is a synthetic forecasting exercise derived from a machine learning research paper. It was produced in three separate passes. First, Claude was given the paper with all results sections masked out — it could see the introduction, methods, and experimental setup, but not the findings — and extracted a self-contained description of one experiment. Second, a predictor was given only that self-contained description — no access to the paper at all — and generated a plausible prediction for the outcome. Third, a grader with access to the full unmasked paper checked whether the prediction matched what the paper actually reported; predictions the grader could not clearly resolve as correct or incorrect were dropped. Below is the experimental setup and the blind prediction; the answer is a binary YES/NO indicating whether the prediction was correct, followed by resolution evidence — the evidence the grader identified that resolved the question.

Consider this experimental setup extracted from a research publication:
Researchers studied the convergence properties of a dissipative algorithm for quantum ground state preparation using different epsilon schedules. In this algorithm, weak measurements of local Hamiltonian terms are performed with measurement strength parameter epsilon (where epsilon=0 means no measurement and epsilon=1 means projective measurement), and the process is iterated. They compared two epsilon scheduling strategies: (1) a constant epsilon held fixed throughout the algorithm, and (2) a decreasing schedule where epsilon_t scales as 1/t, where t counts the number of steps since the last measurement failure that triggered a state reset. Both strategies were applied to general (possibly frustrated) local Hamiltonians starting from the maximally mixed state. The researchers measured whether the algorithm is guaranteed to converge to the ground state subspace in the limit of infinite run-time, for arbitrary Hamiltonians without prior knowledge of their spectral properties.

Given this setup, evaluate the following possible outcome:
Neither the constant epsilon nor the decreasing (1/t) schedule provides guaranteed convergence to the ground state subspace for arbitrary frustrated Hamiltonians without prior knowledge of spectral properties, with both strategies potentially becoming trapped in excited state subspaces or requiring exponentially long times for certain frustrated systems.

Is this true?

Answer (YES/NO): NO